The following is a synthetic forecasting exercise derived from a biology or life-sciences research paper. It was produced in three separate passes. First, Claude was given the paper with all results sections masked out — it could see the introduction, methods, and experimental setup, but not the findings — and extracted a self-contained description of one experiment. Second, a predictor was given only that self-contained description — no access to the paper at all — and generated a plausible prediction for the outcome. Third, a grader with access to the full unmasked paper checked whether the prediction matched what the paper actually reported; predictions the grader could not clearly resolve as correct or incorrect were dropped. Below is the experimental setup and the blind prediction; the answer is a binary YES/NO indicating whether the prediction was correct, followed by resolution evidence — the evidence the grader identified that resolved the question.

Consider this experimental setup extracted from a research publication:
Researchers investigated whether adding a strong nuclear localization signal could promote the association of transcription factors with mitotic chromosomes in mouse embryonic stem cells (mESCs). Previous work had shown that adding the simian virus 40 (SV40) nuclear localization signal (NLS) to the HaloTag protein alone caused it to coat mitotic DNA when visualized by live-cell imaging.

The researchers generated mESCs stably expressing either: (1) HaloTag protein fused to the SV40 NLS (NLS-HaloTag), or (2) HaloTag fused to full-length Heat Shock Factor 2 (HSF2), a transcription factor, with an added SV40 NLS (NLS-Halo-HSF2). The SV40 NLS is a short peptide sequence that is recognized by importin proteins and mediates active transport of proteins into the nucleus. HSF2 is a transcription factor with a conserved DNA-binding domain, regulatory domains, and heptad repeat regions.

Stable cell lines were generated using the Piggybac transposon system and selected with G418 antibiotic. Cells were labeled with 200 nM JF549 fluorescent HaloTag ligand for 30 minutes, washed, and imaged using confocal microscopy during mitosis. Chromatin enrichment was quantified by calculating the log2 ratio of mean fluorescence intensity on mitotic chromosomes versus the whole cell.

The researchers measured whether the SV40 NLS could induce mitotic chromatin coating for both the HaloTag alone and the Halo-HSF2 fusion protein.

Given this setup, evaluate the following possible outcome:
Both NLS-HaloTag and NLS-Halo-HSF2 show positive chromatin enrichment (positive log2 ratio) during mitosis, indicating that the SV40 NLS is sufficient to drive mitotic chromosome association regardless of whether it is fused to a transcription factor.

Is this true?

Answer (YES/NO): NO